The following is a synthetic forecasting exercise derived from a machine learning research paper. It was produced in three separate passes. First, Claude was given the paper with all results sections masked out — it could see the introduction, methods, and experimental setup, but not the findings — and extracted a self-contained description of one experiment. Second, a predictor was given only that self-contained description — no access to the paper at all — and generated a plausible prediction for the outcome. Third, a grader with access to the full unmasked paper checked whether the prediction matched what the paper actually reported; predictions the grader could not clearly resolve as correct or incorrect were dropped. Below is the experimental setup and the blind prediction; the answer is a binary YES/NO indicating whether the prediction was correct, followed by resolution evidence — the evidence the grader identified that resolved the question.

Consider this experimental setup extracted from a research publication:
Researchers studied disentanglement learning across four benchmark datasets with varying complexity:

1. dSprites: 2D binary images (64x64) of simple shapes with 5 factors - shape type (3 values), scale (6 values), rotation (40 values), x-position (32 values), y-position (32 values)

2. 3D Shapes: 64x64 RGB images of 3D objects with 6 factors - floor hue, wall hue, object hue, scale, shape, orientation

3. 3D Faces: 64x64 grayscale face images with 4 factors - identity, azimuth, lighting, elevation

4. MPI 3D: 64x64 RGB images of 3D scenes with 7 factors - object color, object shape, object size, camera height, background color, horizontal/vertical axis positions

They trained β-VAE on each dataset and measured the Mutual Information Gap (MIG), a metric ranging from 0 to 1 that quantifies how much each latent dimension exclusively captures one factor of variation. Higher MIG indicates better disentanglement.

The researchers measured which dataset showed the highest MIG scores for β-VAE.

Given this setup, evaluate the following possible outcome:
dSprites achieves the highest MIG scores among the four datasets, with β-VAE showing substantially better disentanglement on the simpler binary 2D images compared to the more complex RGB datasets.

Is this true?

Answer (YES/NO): NO